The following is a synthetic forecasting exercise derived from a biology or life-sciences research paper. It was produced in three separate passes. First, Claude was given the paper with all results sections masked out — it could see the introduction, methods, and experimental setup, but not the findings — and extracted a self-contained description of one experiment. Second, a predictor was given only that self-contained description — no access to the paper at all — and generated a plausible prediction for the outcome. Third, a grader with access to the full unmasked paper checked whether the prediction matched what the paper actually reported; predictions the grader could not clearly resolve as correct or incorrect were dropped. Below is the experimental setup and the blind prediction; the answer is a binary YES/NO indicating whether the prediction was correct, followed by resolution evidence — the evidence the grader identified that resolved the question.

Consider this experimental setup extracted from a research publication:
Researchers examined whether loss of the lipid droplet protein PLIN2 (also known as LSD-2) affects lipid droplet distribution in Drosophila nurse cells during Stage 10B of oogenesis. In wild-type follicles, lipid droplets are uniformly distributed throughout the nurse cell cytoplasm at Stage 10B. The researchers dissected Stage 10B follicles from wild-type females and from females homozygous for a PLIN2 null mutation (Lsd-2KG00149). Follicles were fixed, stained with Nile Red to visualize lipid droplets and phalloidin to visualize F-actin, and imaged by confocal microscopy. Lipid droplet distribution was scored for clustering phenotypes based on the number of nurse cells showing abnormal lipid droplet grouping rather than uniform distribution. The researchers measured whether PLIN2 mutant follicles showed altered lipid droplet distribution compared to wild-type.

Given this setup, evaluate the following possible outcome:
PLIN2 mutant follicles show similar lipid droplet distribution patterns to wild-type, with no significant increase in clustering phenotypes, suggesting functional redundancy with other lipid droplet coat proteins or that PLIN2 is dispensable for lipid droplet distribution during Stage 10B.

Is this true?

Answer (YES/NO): NO